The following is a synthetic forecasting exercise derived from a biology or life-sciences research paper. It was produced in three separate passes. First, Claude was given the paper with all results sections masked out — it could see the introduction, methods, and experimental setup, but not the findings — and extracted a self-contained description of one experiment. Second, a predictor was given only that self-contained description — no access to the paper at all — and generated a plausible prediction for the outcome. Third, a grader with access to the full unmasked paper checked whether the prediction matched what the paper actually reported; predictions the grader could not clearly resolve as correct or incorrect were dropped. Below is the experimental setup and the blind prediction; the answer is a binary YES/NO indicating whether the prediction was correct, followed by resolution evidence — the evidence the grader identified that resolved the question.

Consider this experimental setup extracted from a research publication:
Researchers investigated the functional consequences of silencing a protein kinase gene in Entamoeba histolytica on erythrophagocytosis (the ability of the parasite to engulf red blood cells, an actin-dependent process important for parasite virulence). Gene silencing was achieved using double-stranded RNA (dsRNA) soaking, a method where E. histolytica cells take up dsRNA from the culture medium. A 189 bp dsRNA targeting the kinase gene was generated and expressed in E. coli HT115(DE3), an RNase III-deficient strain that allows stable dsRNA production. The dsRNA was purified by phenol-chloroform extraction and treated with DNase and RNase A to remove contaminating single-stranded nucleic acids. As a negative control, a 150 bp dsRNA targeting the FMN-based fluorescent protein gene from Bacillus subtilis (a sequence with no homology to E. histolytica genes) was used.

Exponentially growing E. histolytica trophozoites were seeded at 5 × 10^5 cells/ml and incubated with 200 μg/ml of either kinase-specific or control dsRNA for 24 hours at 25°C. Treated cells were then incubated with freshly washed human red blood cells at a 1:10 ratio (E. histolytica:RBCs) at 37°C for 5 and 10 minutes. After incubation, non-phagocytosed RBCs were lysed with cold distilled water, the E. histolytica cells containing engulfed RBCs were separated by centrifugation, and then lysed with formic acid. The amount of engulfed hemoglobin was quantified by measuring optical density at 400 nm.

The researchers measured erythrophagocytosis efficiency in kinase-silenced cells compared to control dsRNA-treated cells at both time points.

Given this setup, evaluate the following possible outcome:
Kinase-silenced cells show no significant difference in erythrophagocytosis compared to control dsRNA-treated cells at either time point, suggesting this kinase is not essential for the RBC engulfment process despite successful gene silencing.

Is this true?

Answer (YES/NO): NO